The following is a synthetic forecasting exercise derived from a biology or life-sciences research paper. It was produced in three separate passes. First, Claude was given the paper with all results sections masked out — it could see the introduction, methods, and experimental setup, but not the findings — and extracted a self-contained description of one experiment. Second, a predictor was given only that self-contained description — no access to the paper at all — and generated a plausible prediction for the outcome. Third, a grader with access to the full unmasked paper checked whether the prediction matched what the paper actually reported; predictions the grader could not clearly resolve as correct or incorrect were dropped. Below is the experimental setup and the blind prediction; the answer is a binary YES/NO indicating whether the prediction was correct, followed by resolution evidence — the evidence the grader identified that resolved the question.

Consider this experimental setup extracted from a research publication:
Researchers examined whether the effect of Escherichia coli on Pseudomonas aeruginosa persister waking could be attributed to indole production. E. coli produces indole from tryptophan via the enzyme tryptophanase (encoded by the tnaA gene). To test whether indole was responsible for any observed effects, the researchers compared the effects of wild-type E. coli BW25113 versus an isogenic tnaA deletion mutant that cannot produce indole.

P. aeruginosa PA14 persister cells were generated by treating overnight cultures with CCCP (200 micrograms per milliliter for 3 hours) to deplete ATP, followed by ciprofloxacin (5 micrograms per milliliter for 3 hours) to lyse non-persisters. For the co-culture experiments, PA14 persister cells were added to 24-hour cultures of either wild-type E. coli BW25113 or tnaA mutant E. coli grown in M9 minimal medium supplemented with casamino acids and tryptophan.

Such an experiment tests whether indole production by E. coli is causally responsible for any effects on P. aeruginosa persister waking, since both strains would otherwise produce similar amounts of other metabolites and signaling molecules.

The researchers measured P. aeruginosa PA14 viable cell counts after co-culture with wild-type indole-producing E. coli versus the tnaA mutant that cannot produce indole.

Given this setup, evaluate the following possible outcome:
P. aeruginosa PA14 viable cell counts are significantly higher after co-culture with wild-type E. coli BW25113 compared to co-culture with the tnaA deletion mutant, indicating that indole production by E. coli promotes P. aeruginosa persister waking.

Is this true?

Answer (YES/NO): NO